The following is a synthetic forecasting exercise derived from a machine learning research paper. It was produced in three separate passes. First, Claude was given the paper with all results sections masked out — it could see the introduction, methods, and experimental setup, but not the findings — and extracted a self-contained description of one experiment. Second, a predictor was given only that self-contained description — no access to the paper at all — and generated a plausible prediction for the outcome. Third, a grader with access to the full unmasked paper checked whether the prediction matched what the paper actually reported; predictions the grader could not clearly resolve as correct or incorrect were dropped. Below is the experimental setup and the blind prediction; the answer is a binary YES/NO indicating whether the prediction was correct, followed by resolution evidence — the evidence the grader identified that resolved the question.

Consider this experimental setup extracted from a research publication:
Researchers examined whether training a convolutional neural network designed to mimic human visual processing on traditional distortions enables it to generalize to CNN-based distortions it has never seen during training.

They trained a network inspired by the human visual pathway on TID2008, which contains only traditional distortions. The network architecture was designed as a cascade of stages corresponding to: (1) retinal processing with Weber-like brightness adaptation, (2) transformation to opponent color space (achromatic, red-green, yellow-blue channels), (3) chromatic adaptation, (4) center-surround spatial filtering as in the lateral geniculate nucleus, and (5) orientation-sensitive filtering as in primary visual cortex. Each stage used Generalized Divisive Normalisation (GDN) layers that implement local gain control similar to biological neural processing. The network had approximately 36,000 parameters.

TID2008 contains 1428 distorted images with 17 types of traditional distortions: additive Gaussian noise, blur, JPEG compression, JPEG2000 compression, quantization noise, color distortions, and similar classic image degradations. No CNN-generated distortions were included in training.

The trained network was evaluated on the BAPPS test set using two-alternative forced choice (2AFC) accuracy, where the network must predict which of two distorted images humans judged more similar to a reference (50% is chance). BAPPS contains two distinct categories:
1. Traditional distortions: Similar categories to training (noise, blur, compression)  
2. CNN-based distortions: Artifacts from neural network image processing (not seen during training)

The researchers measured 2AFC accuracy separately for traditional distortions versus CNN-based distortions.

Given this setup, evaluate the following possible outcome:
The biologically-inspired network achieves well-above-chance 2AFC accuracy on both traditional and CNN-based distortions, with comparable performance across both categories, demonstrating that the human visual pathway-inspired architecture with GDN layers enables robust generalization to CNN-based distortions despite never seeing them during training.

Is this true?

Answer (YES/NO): NO